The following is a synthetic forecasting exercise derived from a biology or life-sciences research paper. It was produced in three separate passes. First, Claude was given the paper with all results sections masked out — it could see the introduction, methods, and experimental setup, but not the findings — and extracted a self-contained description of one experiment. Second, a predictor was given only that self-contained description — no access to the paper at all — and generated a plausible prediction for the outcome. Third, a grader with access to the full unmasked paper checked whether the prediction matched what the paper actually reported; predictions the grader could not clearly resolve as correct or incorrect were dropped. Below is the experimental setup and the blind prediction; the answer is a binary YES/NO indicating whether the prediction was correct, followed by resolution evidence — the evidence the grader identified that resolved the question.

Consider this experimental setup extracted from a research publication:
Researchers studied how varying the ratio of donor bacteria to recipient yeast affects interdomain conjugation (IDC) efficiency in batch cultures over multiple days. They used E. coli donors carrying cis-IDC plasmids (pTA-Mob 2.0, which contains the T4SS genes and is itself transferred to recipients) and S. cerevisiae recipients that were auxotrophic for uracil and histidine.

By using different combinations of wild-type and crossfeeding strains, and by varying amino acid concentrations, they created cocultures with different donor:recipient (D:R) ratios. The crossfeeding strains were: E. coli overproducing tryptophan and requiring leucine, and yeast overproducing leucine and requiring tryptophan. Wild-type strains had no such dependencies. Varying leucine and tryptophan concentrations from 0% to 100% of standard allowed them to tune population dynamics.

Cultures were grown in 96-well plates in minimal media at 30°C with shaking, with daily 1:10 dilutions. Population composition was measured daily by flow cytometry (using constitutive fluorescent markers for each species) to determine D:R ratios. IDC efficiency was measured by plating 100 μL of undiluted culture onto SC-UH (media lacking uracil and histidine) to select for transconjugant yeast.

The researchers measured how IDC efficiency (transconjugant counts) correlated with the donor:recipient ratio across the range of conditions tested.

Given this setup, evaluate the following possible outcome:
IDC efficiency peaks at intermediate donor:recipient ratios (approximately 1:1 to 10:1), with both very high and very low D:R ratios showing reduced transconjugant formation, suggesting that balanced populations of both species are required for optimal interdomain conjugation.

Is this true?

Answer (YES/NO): NO